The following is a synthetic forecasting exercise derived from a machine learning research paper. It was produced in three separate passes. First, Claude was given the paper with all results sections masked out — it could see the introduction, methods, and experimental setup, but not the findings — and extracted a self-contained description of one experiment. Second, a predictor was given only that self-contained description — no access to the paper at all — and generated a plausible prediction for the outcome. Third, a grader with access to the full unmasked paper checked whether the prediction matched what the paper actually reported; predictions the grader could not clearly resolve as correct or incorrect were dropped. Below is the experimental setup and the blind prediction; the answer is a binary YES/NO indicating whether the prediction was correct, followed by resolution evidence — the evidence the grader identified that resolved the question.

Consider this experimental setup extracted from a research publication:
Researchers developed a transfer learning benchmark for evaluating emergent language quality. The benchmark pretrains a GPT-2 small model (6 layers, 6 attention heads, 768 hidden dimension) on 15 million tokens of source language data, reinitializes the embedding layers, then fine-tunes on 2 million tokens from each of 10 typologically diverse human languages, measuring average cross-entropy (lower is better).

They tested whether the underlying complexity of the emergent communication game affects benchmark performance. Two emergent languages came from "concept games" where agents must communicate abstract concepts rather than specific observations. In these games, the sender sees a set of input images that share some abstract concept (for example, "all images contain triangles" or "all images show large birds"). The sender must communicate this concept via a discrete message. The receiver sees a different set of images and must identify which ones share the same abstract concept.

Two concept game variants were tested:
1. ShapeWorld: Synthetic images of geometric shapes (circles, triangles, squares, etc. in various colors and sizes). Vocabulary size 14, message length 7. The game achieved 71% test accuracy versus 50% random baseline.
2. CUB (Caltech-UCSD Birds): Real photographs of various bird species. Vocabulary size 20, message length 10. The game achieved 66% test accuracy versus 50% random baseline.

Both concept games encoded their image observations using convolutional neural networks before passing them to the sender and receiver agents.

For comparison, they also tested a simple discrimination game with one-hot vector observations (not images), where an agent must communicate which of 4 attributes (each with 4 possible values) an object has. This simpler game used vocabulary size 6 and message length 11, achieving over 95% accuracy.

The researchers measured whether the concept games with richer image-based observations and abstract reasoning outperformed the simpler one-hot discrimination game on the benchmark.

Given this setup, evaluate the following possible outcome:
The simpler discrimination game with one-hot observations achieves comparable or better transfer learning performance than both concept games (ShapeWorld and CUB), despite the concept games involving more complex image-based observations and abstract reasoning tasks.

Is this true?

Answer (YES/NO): YES